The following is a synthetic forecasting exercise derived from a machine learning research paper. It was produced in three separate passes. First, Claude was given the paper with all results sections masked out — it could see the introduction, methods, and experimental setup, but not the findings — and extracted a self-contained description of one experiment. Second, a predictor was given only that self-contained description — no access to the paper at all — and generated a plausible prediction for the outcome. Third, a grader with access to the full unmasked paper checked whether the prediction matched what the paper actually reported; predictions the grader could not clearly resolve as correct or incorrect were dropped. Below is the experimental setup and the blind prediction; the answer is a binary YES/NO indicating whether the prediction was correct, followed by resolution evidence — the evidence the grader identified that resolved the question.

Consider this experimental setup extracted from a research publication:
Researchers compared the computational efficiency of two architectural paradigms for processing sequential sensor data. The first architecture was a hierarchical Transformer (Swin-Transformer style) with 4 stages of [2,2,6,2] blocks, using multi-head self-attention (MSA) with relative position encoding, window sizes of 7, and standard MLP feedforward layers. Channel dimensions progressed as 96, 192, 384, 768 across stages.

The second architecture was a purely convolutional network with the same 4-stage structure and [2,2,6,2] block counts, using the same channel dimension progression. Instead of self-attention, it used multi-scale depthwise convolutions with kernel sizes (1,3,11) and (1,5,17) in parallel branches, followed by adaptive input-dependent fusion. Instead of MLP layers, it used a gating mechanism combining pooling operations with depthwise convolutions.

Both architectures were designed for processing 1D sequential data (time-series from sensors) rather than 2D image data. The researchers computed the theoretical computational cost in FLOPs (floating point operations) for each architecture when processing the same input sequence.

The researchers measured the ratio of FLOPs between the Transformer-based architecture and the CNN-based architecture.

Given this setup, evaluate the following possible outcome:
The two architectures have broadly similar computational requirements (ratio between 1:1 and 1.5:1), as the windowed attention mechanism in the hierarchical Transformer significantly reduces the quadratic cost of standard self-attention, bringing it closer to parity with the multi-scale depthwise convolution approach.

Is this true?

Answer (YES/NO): NO